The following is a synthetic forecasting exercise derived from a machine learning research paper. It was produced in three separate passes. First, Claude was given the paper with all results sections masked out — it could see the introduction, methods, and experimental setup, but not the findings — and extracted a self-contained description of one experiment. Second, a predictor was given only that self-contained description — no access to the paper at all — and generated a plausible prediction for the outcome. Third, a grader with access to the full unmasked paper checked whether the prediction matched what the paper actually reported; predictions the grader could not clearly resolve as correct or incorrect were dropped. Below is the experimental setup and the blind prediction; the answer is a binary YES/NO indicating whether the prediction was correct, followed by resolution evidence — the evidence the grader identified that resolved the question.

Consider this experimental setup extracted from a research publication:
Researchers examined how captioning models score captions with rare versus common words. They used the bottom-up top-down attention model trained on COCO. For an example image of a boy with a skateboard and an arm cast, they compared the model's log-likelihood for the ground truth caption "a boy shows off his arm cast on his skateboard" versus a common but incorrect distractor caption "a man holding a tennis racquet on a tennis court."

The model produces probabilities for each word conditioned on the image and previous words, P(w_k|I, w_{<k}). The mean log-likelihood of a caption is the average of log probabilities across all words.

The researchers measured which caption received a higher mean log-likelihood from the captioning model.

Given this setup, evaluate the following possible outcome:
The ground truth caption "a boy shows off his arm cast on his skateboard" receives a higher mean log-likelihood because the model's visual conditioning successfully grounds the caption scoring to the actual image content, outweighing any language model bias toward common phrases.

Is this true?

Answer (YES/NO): NO